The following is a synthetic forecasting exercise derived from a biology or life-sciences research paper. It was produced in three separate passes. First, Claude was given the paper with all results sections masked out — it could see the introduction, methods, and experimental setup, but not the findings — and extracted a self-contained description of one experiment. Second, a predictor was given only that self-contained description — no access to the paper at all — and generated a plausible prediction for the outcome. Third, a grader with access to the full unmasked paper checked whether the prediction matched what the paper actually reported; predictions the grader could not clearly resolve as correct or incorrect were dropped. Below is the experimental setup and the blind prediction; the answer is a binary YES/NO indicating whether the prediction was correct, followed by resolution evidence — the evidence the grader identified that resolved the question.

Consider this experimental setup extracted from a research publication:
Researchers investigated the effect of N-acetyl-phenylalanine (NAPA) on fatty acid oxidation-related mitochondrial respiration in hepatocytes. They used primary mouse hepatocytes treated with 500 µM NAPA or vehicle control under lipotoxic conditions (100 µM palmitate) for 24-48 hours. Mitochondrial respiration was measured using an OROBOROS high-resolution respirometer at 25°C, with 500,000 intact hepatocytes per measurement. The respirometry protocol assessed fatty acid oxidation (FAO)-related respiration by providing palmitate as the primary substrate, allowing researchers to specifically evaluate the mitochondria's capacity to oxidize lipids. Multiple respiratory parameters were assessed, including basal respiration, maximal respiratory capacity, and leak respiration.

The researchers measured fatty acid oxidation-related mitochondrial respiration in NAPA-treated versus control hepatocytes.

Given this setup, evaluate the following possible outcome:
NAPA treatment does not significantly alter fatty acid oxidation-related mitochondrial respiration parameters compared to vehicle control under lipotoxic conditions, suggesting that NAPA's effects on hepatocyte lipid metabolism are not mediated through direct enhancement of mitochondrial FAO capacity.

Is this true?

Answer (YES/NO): NO